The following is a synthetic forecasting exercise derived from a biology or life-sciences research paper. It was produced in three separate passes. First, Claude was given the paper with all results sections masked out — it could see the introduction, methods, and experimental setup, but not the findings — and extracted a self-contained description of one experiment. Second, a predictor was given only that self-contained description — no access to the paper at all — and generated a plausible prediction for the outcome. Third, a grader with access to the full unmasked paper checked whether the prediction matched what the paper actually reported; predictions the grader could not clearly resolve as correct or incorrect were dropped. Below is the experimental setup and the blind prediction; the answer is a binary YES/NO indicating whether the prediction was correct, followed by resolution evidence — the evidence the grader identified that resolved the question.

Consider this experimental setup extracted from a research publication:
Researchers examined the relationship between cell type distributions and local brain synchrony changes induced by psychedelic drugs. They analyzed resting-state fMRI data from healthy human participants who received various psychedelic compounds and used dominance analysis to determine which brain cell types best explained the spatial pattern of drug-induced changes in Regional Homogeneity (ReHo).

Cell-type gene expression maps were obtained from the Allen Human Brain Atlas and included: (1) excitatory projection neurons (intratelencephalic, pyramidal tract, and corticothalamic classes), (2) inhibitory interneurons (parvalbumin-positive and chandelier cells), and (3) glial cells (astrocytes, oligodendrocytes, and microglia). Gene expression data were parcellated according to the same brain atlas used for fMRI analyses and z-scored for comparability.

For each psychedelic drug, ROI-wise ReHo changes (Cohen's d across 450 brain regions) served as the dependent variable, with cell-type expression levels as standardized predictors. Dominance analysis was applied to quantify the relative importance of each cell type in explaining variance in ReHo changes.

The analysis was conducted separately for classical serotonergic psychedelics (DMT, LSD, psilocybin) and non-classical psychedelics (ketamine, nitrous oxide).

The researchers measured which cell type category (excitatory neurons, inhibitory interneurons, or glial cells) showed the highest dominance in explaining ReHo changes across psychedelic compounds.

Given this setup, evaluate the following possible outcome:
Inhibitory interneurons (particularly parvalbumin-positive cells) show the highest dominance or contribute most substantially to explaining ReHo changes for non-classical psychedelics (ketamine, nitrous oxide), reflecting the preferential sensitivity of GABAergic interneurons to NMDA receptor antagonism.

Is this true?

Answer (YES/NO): NO